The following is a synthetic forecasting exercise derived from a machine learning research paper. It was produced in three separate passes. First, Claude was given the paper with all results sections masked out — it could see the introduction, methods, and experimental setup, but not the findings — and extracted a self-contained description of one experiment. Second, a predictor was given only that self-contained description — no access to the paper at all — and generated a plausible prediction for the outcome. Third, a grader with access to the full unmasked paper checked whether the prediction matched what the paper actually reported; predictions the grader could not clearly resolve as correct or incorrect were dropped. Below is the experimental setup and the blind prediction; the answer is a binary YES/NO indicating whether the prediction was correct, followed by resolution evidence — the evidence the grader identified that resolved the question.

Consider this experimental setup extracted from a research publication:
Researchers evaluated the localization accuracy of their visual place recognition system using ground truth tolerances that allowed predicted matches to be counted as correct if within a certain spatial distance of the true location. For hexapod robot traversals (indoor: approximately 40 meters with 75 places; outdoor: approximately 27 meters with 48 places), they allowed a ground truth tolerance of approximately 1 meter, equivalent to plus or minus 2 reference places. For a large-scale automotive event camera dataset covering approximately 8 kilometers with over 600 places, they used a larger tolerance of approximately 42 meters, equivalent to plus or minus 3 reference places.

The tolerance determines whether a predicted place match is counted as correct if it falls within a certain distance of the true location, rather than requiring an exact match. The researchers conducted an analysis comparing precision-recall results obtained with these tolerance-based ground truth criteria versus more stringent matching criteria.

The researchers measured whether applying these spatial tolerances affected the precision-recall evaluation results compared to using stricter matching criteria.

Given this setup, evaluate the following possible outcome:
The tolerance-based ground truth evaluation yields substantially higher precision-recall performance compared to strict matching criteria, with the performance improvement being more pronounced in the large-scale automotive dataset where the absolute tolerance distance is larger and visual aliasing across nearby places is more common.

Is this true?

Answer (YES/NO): NO